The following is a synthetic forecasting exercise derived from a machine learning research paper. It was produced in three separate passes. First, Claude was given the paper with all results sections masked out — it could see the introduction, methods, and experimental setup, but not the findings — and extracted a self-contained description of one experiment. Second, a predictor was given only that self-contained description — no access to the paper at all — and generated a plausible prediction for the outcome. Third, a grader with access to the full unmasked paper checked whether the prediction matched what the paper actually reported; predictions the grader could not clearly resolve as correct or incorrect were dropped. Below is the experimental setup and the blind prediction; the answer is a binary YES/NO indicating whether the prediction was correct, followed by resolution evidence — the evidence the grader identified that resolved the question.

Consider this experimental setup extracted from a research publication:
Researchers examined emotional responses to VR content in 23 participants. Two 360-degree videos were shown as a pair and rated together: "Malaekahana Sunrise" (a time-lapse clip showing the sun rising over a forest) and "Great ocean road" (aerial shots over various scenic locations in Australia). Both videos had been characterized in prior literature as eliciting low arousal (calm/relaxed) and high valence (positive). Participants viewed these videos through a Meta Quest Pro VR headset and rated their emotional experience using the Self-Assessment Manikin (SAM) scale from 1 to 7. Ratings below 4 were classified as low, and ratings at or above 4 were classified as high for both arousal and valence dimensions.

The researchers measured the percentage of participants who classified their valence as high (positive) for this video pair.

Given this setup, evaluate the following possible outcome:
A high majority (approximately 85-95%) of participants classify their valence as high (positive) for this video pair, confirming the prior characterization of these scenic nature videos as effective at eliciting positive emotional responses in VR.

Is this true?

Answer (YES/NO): NO